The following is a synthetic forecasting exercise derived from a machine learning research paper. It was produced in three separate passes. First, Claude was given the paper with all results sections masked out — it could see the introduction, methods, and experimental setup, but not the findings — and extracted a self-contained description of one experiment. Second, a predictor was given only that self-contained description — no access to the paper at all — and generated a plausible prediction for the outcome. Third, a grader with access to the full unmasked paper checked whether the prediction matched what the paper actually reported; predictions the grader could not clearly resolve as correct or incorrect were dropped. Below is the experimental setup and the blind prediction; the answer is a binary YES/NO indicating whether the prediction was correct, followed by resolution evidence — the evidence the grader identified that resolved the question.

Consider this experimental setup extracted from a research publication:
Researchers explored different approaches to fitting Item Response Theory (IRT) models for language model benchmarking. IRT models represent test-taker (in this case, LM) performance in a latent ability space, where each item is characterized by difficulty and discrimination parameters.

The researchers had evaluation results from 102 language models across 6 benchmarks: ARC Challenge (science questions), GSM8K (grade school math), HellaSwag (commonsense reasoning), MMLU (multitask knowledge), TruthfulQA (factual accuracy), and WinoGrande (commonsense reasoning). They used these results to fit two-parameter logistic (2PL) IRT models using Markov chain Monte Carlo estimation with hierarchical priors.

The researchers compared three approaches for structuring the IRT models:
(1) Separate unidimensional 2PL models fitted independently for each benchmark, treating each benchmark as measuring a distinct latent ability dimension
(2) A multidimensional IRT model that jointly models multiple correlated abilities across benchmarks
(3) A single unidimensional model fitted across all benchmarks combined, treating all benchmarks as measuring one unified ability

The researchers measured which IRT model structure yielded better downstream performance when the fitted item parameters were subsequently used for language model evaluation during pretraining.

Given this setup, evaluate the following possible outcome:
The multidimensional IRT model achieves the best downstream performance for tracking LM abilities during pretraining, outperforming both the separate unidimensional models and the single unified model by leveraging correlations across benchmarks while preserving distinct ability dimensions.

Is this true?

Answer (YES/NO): NO